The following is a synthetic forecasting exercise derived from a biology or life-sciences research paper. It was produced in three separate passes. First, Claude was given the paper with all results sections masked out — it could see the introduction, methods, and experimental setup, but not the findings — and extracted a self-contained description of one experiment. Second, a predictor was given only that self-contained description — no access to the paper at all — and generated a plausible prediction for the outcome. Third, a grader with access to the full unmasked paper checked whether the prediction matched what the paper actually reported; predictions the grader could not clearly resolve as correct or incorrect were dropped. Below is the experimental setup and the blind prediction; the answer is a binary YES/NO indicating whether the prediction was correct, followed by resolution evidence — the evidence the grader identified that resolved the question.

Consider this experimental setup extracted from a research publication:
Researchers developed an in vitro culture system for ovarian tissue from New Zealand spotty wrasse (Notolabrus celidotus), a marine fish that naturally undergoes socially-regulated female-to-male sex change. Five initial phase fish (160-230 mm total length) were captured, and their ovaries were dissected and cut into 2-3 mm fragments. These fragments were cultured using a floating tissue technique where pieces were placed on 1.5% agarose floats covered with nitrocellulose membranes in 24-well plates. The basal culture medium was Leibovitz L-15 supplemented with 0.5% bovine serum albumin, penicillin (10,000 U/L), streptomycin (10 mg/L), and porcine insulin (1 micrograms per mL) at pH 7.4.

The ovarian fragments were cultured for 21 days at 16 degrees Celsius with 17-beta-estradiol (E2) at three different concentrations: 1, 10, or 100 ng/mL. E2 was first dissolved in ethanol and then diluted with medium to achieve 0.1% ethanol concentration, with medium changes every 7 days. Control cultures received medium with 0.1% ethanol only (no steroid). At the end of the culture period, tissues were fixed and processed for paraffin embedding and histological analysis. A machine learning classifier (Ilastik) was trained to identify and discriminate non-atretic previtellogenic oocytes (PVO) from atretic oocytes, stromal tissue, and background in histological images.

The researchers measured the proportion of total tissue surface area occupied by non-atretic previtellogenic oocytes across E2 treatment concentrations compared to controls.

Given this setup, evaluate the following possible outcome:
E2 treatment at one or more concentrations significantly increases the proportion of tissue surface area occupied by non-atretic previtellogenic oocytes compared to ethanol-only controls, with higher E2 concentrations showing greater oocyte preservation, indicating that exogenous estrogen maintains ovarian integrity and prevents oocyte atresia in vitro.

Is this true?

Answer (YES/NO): NO